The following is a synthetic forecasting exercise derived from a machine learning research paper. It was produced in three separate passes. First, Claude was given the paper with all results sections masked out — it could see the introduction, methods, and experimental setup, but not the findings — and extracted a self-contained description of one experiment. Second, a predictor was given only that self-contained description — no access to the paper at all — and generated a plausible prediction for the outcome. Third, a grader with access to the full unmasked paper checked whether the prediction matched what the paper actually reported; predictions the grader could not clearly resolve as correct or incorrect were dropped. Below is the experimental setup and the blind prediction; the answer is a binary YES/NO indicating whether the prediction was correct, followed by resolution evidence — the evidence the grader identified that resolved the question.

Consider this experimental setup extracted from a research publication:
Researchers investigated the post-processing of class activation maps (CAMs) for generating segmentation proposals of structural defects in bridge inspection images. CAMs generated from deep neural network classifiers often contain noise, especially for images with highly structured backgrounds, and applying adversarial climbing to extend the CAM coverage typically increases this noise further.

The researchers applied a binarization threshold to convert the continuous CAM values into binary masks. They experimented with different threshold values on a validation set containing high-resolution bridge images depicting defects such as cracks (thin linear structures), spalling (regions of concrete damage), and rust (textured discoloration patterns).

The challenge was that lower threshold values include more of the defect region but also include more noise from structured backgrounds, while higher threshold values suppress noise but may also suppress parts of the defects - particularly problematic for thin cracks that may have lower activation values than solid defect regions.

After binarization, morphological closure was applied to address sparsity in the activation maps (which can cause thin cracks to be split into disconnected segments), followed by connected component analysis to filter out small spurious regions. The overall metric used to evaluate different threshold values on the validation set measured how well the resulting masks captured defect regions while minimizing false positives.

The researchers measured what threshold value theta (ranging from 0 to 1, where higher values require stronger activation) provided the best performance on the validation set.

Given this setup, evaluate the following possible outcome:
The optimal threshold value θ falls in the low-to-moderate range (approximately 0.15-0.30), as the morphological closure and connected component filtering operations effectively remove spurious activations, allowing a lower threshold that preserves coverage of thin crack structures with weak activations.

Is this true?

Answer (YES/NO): NO